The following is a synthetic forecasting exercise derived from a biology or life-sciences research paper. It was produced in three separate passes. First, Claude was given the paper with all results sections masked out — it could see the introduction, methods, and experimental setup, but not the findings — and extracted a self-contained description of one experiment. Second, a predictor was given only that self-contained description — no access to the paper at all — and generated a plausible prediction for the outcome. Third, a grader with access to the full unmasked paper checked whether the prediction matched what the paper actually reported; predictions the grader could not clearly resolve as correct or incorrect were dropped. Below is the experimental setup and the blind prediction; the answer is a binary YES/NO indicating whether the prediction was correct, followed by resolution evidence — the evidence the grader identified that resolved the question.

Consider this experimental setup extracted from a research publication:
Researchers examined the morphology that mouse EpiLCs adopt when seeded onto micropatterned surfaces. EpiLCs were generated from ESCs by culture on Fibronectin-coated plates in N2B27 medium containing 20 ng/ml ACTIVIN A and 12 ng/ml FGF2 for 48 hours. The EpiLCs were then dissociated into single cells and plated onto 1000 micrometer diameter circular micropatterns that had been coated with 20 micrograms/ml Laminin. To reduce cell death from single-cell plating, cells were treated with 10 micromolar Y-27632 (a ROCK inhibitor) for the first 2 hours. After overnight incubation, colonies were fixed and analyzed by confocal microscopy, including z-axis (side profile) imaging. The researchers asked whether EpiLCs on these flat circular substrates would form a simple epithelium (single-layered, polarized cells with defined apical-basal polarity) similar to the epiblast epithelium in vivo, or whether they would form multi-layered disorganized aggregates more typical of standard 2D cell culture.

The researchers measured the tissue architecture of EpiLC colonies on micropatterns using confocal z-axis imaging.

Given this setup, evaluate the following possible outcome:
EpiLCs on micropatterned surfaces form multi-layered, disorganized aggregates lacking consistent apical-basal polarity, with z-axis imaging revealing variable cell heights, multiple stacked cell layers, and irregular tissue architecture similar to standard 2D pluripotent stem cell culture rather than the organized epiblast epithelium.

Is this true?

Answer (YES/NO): NO